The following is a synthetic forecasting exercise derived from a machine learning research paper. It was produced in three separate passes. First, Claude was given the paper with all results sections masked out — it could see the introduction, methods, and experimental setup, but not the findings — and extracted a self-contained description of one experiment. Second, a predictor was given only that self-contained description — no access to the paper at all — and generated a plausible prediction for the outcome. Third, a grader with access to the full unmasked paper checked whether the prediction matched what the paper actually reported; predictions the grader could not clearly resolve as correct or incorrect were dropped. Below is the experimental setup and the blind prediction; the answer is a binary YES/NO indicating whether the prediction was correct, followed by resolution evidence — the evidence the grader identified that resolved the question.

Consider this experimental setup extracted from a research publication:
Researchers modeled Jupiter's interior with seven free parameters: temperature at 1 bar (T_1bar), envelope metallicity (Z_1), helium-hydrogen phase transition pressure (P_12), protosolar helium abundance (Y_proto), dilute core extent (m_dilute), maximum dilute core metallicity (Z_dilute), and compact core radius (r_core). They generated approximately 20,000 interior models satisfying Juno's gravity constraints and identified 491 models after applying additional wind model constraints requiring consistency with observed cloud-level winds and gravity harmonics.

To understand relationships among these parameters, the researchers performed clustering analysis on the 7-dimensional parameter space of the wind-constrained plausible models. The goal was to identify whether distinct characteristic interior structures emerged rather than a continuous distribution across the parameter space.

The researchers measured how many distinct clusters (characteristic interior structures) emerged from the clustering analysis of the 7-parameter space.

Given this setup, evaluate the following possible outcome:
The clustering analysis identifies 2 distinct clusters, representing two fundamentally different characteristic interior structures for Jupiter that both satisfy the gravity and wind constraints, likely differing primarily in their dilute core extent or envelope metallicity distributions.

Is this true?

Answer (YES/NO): NO